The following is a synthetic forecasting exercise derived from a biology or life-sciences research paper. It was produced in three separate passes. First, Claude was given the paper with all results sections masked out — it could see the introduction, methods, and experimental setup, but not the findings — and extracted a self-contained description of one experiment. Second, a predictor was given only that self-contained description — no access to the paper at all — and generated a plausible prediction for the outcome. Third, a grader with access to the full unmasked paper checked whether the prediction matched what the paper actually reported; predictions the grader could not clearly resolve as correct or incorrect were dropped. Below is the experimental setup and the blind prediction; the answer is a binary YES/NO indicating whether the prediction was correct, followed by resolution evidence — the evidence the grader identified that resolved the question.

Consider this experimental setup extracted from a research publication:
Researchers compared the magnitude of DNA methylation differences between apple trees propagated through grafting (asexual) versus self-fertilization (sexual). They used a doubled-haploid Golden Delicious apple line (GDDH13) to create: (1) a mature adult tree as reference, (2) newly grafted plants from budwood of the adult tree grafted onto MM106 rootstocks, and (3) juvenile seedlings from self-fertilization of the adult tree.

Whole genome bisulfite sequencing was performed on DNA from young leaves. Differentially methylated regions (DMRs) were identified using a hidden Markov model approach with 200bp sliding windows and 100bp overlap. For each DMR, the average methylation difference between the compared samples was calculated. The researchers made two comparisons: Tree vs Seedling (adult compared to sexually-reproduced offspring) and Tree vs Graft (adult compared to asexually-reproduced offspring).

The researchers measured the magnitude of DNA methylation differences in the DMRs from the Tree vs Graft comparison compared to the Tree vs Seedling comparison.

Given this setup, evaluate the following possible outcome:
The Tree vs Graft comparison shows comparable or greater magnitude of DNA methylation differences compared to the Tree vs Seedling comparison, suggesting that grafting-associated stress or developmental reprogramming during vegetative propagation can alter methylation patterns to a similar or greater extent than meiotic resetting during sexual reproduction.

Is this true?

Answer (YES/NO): NO